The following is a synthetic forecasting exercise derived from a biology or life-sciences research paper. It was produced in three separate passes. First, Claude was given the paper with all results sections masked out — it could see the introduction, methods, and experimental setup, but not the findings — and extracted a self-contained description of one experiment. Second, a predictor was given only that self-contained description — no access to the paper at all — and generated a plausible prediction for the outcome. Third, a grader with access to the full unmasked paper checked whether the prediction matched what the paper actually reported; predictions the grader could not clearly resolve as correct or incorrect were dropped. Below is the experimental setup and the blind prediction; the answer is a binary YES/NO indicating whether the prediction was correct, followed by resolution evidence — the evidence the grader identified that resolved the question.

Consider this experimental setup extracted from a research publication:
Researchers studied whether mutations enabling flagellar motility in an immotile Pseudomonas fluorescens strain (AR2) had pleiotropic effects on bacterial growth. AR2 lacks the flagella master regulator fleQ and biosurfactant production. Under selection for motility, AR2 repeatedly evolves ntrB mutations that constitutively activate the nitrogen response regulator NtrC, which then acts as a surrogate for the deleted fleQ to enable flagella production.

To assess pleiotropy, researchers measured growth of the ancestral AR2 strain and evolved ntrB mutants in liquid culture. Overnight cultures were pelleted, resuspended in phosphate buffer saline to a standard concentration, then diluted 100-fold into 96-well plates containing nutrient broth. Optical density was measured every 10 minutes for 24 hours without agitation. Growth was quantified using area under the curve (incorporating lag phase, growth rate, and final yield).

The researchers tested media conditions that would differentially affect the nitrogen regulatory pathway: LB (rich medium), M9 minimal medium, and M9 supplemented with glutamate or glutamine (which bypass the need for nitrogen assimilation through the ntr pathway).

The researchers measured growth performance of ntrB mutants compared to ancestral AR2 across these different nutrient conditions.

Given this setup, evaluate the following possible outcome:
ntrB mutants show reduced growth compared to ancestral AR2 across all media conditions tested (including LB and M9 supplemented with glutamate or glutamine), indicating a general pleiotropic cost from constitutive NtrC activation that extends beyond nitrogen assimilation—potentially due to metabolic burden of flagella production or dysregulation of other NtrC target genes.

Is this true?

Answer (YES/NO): NO